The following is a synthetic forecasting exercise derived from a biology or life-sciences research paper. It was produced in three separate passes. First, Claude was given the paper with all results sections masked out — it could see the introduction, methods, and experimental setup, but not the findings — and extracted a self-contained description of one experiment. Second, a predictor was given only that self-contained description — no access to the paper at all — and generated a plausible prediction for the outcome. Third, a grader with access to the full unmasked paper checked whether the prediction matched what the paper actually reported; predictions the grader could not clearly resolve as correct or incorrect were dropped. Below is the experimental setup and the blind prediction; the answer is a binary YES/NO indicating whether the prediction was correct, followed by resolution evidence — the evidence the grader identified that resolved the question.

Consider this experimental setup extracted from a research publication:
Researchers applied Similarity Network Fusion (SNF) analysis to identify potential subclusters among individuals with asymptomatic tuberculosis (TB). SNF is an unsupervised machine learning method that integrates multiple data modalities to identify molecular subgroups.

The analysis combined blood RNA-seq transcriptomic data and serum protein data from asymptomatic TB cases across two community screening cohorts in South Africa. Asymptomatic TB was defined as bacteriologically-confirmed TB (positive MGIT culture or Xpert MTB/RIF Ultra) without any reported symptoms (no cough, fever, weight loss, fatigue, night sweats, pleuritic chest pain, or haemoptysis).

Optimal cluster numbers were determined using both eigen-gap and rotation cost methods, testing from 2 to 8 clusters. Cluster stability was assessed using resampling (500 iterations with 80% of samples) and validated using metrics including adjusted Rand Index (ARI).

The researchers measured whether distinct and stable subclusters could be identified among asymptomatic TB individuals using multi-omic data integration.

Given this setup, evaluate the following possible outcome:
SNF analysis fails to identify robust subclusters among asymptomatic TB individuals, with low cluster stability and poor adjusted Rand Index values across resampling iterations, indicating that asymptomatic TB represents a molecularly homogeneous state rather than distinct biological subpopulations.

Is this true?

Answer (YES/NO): NO